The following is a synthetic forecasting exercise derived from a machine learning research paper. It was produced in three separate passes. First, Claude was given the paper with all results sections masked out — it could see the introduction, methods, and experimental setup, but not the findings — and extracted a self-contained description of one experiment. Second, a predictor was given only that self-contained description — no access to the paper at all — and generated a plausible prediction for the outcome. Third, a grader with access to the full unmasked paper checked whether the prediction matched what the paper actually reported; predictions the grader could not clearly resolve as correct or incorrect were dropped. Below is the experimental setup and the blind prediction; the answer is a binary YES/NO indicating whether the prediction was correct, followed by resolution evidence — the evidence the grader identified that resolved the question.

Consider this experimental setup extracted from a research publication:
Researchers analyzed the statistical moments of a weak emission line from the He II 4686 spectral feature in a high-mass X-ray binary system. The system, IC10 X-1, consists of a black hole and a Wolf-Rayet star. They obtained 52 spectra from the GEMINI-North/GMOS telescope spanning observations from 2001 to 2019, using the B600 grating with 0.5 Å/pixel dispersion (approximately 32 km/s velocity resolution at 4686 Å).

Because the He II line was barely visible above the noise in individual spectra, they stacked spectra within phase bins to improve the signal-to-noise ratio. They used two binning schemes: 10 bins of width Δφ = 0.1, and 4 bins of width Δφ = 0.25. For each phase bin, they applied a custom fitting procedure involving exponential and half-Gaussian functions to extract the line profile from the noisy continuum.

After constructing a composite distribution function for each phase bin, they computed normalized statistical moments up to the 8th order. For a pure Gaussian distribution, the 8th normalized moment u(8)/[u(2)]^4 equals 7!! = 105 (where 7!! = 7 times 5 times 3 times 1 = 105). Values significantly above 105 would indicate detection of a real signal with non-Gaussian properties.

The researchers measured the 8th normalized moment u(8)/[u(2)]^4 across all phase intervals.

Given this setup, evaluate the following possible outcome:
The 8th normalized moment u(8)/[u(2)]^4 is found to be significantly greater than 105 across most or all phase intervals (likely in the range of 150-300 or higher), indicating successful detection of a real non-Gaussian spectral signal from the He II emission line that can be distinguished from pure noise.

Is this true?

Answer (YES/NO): YES